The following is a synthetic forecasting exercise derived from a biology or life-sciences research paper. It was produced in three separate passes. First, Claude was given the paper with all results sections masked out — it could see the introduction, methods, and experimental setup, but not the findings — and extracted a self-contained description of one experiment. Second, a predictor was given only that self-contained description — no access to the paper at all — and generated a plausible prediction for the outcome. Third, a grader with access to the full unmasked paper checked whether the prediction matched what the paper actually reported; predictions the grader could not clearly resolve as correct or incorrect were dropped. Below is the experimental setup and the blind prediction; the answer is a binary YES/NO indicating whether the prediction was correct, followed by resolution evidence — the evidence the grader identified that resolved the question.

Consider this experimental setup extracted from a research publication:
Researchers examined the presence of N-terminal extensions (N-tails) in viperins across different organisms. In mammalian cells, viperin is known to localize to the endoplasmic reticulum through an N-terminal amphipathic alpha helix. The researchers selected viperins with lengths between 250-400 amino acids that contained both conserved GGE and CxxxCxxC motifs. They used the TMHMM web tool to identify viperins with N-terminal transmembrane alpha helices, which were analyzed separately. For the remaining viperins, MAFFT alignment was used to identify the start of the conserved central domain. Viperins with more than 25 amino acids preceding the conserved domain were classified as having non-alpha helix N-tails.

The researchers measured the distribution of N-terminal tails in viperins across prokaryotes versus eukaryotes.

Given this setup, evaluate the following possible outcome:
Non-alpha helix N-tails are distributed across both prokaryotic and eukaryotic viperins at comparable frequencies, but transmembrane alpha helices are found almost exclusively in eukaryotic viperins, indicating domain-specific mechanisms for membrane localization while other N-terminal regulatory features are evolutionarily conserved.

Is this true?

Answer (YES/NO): NO